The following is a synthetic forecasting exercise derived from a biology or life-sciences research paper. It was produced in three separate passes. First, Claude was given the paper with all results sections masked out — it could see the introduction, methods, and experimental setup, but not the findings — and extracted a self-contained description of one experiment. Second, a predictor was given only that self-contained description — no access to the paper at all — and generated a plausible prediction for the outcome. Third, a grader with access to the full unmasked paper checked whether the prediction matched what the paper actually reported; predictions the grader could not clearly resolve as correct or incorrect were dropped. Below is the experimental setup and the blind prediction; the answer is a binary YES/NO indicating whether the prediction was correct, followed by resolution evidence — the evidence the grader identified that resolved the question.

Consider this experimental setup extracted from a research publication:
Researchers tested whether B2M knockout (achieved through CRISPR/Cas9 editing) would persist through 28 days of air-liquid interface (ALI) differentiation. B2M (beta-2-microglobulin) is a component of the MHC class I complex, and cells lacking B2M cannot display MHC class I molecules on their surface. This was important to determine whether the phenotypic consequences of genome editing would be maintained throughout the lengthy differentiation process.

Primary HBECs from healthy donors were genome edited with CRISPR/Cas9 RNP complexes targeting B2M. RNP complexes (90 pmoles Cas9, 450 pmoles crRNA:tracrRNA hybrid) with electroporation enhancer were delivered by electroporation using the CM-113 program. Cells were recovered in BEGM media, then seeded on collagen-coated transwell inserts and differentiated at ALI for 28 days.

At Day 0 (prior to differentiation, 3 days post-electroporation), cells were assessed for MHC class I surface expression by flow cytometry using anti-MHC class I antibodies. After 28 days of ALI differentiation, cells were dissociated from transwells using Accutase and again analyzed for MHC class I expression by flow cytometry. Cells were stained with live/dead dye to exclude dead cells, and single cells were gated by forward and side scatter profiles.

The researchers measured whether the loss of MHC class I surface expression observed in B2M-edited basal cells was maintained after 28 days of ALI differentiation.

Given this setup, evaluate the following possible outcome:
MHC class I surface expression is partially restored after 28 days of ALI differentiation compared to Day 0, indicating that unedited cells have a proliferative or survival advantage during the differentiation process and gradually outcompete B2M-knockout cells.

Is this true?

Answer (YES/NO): NO